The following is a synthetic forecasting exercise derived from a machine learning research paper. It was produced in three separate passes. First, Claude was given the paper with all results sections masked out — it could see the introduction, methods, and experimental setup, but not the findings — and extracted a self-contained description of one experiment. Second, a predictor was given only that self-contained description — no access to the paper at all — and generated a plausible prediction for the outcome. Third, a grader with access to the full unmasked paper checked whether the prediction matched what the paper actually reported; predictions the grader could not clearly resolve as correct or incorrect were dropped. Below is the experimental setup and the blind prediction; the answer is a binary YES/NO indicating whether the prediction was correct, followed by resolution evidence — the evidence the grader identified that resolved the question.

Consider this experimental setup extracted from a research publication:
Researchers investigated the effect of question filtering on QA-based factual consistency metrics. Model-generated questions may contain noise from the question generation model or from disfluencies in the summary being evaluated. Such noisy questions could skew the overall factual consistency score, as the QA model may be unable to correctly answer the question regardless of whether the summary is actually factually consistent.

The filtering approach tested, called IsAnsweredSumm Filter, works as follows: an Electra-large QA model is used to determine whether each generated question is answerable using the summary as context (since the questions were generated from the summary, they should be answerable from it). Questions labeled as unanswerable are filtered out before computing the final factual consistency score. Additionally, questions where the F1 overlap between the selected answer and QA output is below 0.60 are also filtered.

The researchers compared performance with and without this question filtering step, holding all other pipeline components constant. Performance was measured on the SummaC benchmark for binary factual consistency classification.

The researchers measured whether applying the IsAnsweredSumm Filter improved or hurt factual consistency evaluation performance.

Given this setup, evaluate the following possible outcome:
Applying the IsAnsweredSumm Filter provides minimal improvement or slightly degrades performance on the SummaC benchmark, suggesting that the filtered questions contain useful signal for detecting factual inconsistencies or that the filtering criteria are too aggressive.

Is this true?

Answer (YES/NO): NO